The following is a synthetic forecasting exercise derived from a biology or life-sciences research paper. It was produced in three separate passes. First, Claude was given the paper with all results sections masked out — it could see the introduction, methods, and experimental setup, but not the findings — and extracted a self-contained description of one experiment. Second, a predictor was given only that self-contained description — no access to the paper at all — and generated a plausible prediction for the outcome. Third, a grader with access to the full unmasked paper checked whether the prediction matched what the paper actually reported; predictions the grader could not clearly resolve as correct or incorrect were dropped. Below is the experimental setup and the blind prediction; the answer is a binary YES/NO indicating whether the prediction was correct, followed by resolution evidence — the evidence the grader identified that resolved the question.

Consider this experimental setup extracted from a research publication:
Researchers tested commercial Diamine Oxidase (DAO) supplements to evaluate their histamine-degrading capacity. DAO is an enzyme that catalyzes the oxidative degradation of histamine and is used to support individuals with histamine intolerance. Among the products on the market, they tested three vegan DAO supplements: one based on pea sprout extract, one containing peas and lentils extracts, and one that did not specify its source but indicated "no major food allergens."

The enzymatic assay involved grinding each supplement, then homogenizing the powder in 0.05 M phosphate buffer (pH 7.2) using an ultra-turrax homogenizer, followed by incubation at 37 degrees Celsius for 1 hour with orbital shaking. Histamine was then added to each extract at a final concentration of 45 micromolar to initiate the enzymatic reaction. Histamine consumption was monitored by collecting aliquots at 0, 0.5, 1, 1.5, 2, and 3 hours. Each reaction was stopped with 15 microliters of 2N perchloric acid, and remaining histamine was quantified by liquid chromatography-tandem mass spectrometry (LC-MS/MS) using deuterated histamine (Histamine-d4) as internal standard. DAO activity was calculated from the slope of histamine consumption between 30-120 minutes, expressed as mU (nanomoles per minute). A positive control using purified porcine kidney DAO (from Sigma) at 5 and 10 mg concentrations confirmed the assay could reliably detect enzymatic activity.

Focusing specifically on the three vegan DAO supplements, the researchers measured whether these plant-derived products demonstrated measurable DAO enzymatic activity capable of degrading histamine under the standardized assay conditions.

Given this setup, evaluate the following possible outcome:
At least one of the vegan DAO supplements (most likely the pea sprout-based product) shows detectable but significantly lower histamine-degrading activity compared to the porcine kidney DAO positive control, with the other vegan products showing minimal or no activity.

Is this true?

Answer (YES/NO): NO